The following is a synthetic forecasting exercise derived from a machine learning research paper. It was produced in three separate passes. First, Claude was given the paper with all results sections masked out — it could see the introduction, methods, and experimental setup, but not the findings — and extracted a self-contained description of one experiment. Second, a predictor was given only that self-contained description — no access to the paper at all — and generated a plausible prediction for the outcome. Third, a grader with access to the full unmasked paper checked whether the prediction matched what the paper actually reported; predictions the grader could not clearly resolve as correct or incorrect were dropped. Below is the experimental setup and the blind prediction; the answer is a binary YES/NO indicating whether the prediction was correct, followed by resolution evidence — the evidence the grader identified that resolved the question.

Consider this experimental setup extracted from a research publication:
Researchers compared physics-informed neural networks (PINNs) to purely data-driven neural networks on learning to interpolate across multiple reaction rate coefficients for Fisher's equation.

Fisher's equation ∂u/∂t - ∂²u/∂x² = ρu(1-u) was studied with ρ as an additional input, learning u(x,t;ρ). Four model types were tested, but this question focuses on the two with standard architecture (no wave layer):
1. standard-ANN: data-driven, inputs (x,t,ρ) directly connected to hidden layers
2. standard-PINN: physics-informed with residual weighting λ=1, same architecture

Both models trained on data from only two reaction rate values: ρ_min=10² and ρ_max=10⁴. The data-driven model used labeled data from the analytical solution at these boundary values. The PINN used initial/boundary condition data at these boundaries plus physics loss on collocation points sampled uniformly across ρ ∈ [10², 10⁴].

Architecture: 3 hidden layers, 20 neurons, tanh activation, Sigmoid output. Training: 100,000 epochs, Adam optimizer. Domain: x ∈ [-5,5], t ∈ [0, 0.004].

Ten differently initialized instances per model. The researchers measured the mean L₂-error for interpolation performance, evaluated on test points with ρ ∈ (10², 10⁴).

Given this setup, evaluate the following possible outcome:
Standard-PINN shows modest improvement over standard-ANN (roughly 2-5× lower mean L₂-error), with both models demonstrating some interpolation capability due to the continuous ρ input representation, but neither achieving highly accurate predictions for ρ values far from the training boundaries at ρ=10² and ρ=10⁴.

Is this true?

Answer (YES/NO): YES